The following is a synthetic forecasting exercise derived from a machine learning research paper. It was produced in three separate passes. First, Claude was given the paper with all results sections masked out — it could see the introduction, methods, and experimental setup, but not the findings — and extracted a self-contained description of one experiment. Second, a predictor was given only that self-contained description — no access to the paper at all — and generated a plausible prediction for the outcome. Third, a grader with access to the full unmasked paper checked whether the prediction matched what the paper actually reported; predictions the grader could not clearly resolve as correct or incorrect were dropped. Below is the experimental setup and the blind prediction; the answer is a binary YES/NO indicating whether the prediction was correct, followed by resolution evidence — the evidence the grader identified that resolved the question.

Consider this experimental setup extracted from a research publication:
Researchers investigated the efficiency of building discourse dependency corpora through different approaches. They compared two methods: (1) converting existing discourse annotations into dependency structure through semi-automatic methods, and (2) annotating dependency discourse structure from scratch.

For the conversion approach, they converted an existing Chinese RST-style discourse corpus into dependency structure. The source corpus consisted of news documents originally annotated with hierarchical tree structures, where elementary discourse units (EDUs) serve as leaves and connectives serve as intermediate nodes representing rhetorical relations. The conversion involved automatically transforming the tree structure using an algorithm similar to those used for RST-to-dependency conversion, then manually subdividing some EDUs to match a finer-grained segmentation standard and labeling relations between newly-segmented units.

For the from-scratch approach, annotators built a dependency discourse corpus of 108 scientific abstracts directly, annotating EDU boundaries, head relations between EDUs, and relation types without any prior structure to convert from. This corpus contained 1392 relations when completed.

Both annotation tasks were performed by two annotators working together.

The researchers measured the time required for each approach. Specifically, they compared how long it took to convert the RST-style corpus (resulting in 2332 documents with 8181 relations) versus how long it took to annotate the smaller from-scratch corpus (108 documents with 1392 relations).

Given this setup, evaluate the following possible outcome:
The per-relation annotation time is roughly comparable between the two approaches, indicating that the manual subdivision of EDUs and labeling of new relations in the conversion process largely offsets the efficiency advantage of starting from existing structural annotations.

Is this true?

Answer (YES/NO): NO